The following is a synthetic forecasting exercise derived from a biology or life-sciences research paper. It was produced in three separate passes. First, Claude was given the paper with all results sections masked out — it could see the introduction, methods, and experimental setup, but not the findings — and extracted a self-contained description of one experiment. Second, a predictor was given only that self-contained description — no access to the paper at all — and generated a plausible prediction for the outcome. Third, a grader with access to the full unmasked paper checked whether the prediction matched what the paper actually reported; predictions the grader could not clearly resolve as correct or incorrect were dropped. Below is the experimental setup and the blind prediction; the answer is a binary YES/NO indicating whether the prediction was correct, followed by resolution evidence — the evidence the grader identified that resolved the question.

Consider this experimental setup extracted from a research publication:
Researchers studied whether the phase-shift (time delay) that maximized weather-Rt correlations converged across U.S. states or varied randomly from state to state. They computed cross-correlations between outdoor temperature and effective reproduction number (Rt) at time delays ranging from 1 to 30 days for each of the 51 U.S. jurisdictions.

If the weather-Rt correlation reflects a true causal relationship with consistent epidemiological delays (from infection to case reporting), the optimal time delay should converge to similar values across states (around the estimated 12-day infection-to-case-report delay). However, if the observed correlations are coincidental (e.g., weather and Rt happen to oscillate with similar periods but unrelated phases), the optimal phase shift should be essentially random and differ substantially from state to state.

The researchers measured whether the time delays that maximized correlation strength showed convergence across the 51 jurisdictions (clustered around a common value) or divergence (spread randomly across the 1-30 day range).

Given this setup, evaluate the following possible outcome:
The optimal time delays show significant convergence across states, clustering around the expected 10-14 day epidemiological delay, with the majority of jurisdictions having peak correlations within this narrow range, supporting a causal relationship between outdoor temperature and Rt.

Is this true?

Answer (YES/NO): YES